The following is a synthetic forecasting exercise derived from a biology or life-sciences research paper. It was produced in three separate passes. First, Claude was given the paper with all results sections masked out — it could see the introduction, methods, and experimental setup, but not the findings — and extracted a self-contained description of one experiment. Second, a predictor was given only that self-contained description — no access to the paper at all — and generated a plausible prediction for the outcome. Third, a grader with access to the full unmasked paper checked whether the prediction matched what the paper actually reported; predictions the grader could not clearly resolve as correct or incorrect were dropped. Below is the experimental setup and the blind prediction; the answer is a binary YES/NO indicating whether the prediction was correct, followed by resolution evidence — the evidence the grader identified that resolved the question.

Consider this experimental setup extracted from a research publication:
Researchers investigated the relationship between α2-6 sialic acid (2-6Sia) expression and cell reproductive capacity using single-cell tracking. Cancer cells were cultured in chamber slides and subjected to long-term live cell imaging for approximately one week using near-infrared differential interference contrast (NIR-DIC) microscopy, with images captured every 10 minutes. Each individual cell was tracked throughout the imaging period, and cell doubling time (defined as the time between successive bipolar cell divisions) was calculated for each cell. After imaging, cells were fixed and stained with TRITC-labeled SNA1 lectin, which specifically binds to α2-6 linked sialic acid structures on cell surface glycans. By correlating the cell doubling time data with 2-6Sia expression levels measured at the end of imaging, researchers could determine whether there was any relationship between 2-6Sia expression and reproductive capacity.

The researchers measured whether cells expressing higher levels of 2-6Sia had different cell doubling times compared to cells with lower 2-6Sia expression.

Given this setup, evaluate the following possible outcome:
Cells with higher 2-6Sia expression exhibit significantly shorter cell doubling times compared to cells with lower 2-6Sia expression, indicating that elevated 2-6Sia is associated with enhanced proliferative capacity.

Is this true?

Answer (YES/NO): YES